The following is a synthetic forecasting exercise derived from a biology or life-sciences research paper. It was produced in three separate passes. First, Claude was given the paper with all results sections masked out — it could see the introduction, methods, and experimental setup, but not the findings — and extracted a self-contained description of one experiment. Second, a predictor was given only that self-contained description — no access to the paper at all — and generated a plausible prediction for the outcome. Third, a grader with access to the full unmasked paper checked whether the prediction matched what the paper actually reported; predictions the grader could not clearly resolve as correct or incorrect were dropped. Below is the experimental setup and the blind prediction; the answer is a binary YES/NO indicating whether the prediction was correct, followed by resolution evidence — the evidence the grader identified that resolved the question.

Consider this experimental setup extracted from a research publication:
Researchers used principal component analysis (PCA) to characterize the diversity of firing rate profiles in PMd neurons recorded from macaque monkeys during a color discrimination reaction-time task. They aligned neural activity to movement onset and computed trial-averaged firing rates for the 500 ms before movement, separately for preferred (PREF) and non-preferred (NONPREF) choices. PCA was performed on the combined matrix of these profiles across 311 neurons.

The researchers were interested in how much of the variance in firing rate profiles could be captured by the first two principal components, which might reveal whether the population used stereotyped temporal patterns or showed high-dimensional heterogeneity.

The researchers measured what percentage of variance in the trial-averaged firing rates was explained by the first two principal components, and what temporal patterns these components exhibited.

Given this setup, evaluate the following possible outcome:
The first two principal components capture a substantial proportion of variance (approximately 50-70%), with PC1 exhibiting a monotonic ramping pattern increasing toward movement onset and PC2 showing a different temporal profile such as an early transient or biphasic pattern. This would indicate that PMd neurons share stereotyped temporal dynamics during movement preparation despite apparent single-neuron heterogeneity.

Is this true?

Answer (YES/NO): NO